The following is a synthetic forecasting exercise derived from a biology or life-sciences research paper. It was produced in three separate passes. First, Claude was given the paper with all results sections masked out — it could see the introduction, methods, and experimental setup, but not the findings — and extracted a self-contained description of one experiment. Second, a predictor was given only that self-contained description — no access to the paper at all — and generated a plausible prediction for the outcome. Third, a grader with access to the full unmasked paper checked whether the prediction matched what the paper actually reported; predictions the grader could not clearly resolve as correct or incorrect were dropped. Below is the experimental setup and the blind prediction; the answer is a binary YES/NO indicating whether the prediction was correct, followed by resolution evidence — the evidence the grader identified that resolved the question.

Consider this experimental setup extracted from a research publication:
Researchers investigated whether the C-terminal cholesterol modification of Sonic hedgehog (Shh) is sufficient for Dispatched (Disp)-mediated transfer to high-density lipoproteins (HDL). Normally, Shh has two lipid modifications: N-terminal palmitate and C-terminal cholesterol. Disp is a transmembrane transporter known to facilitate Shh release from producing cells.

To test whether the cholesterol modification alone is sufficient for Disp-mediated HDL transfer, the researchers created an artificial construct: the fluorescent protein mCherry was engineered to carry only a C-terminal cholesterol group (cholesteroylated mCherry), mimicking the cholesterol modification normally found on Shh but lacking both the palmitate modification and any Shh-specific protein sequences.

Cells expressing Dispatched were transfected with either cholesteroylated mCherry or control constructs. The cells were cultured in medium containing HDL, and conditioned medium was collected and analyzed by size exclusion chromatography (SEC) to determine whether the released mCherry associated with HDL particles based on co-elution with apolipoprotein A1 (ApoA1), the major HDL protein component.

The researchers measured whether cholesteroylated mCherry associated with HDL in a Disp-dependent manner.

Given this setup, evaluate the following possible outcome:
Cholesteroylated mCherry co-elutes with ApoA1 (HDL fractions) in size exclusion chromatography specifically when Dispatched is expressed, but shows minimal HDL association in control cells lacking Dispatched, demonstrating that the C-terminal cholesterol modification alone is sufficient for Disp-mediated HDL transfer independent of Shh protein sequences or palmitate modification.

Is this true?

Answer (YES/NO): YES